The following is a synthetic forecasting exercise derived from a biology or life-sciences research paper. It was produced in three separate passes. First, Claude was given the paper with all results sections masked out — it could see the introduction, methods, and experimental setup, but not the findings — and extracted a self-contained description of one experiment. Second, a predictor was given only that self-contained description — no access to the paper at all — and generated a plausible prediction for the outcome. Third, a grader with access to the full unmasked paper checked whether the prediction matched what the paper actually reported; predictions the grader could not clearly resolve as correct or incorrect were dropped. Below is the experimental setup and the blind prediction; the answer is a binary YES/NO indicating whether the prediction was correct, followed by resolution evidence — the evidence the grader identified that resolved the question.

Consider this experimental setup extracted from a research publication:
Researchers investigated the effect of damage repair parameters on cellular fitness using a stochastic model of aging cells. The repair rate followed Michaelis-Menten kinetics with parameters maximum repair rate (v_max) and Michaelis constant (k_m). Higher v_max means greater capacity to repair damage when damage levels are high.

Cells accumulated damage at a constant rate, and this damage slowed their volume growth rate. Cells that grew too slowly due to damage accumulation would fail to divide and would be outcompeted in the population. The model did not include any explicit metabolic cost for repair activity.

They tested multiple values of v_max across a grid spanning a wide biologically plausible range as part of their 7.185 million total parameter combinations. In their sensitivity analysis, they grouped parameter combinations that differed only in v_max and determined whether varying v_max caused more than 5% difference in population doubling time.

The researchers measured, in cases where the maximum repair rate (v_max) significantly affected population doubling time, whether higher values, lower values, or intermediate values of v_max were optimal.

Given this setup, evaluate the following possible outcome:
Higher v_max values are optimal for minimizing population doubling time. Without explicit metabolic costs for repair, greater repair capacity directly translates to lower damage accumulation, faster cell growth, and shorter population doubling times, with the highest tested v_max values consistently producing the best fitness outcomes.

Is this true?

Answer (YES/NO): YES